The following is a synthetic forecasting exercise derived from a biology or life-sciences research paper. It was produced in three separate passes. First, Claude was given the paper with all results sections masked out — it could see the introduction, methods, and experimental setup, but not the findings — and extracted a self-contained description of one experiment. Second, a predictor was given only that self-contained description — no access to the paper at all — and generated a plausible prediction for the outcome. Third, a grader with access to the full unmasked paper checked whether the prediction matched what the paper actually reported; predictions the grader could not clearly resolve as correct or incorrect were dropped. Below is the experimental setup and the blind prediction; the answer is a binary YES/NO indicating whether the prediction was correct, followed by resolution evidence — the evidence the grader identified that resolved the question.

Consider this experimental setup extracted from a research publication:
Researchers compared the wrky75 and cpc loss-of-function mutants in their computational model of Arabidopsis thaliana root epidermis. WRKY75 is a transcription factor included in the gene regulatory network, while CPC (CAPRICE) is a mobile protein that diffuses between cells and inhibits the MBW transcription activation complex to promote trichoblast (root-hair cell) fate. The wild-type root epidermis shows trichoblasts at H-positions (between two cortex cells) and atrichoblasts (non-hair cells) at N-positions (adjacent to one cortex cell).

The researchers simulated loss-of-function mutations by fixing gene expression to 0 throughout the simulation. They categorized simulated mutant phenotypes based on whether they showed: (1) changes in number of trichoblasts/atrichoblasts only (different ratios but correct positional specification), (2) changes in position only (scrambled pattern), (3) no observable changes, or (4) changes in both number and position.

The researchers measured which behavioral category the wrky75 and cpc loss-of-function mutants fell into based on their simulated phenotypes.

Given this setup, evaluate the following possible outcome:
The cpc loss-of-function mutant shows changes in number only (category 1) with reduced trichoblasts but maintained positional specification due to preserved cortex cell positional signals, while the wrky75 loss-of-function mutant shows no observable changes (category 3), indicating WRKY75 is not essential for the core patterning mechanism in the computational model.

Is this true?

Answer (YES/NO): NO